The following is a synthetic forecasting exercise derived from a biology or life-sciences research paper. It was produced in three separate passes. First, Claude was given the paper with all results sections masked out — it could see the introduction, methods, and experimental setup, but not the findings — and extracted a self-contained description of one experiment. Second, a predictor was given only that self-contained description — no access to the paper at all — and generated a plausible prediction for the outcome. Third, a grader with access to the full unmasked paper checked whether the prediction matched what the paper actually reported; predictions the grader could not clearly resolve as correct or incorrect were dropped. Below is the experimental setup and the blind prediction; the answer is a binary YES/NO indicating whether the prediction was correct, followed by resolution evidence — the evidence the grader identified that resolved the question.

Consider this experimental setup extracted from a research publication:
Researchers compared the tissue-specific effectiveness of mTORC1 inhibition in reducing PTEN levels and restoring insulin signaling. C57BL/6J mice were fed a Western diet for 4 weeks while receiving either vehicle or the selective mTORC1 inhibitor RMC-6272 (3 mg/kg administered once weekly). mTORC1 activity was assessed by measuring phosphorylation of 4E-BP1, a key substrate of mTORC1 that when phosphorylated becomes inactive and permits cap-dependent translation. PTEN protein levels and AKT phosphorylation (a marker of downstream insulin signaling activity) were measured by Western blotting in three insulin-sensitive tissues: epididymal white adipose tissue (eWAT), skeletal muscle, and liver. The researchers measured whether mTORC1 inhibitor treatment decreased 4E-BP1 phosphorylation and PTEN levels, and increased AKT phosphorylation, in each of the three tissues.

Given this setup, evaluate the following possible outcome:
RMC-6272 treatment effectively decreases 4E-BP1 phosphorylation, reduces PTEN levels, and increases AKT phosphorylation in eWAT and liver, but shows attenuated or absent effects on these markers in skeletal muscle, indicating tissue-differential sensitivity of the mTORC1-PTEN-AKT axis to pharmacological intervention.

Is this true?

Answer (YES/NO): NO